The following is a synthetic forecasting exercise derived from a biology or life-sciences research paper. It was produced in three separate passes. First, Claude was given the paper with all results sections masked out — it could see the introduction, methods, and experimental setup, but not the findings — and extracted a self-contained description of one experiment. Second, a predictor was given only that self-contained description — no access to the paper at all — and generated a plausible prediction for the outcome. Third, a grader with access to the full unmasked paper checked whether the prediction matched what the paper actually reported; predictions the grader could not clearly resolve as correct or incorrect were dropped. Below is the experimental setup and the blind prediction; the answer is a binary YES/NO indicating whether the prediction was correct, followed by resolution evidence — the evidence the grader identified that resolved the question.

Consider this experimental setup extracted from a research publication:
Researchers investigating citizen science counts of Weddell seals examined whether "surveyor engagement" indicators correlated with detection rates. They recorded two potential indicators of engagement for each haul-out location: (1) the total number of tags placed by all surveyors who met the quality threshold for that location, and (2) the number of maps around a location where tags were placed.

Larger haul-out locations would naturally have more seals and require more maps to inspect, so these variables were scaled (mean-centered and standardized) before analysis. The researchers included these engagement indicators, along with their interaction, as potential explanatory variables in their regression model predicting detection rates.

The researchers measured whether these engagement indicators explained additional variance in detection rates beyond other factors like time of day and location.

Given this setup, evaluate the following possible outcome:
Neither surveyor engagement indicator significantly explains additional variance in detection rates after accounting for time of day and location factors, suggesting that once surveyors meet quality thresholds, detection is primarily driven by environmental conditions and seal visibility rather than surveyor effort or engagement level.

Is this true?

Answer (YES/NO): NO